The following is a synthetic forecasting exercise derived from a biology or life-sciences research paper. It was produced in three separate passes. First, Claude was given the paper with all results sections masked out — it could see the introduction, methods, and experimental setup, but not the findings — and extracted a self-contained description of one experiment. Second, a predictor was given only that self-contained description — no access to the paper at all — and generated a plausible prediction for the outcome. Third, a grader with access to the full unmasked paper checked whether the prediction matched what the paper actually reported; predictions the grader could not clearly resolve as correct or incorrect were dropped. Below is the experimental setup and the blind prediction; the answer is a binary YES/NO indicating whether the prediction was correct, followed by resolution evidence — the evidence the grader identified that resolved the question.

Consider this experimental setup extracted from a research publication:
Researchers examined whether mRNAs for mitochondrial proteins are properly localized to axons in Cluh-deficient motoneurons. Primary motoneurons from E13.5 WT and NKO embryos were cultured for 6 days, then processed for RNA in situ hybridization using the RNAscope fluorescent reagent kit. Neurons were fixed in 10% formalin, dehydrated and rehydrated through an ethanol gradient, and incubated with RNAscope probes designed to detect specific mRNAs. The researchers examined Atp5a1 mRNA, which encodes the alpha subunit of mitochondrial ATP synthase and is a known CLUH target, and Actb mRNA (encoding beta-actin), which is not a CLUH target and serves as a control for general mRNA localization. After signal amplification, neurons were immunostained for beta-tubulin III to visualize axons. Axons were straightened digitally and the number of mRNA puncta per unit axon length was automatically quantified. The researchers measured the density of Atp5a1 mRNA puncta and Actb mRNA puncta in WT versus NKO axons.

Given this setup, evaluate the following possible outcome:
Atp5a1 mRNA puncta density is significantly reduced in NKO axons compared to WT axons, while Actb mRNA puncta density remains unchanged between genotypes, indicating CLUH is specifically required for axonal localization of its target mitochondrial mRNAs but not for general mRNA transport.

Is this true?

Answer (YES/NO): NO